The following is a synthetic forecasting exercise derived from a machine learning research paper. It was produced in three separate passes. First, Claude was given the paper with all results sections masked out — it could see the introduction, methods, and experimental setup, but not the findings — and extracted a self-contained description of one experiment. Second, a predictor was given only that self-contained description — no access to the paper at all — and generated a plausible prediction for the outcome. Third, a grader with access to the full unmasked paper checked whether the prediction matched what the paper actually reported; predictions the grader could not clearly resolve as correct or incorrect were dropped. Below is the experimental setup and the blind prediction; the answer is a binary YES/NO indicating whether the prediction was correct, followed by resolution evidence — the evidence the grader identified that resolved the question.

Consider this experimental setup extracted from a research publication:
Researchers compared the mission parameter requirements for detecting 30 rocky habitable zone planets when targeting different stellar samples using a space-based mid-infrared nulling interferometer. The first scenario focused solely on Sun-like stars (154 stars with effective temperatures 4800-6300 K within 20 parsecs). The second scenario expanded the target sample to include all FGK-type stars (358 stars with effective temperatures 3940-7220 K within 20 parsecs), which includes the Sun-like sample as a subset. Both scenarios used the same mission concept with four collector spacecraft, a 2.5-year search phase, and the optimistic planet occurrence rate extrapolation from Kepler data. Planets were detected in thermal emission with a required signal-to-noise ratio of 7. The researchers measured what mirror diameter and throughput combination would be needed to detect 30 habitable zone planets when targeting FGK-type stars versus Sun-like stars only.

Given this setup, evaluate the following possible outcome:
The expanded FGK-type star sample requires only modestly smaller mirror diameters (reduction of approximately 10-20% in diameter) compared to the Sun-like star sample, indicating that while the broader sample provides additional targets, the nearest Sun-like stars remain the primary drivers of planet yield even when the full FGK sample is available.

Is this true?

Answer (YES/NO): YES